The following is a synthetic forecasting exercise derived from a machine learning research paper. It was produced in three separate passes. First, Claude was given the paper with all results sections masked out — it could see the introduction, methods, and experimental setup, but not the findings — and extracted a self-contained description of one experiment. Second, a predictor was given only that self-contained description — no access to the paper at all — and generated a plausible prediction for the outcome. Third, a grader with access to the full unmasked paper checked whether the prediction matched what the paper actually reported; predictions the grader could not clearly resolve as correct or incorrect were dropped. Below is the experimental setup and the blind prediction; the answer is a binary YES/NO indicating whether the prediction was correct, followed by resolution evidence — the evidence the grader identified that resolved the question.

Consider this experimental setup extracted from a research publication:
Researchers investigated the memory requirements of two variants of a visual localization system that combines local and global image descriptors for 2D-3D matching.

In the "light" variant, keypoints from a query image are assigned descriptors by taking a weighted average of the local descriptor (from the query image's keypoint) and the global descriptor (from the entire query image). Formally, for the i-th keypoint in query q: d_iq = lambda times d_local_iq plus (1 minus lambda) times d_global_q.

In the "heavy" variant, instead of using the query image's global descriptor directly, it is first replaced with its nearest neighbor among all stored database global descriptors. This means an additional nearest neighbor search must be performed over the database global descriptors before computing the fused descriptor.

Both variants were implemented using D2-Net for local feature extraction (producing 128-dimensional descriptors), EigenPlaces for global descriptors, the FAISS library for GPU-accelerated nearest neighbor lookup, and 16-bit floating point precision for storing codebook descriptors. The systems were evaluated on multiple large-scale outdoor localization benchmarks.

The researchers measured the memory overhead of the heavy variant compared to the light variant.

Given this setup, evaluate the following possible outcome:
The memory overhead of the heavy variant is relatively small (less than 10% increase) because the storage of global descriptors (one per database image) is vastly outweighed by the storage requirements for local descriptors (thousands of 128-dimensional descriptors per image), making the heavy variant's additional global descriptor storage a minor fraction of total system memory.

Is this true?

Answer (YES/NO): NO